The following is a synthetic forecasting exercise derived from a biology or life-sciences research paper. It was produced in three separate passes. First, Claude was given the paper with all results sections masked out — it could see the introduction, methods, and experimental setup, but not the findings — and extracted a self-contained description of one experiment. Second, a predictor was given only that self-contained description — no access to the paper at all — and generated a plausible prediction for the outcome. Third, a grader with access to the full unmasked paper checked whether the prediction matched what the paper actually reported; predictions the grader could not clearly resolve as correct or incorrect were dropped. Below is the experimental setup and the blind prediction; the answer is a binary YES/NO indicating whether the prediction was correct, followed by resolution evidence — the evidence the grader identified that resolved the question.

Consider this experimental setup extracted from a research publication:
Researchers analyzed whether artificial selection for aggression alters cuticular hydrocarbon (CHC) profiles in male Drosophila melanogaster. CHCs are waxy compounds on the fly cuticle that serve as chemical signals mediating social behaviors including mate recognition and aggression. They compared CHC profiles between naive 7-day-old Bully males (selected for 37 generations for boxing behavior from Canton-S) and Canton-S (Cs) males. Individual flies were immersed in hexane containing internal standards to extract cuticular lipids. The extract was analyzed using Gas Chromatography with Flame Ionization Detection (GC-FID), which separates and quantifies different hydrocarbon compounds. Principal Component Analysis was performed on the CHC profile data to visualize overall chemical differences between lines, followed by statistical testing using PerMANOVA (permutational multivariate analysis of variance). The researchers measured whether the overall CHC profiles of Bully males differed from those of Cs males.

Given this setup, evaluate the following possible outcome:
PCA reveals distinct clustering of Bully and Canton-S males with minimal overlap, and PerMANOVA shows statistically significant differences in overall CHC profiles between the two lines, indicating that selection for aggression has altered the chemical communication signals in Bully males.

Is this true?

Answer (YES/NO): YES